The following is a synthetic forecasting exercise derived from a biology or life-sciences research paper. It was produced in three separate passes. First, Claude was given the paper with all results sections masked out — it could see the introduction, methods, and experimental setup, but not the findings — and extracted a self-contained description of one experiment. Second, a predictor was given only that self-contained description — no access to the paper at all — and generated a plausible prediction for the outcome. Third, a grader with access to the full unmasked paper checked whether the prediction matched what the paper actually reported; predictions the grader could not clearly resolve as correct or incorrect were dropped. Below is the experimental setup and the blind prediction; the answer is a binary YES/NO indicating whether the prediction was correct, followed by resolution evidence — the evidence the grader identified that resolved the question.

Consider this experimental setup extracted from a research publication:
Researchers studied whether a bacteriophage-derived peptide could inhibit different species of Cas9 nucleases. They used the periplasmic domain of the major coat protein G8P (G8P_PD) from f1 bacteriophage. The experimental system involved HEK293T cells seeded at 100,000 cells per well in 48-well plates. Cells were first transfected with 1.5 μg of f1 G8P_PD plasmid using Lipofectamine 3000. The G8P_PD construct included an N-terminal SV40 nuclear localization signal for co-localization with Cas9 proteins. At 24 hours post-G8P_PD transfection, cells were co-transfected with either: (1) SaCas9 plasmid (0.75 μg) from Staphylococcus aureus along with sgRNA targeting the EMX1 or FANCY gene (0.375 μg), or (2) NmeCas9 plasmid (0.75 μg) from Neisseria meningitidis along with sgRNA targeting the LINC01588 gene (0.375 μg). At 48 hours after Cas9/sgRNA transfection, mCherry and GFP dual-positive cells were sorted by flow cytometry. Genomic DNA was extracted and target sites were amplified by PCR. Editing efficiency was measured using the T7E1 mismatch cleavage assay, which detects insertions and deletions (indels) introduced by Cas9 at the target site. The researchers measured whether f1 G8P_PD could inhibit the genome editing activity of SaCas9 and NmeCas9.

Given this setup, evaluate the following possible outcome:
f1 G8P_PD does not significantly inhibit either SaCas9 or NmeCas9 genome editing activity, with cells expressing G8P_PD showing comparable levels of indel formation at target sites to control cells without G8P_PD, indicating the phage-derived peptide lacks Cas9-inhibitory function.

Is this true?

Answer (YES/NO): YES